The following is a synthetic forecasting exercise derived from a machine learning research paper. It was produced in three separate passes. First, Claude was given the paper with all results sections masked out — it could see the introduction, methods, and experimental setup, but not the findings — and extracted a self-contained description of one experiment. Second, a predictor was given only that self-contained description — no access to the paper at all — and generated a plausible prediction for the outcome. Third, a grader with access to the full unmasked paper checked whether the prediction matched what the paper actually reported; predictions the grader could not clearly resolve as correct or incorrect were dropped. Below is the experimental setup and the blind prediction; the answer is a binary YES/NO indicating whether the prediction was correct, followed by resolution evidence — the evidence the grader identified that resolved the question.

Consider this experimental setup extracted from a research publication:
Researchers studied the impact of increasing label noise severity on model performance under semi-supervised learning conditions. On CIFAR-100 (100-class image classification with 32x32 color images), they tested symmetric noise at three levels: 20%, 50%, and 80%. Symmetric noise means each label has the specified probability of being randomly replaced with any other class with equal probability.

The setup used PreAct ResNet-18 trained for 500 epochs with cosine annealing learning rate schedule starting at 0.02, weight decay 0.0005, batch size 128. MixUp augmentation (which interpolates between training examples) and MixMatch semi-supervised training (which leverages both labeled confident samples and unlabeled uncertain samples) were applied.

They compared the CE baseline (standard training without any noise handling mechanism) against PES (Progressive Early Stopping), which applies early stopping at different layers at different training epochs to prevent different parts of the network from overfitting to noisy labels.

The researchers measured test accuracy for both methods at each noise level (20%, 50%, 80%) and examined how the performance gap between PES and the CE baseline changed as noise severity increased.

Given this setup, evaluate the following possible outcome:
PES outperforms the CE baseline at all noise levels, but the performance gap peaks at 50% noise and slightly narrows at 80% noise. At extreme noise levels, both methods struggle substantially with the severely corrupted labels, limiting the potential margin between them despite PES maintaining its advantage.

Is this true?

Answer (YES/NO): NO